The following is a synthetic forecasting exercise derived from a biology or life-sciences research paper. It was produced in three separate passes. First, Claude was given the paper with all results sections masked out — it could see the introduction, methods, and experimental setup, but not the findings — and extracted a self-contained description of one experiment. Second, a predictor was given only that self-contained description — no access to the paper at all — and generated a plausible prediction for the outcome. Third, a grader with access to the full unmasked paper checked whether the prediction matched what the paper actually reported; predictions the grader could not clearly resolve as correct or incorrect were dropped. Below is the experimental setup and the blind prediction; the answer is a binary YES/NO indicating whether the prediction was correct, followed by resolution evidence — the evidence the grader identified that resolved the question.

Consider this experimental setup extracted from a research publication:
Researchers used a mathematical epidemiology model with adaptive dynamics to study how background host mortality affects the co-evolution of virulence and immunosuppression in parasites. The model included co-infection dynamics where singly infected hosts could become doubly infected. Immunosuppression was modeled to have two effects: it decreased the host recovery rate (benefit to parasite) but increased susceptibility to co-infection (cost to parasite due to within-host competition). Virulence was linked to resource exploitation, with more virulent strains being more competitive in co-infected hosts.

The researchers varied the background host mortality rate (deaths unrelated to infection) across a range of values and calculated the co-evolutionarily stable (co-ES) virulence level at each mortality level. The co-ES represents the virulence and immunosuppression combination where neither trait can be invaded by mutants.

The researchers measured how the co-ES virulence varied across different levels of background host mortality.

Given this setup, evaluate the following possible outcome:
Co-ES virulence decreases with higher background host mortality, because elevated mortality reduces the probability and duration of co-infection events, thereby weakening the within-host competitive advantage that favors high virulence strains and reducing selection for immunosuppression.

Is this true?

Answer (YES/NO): NO